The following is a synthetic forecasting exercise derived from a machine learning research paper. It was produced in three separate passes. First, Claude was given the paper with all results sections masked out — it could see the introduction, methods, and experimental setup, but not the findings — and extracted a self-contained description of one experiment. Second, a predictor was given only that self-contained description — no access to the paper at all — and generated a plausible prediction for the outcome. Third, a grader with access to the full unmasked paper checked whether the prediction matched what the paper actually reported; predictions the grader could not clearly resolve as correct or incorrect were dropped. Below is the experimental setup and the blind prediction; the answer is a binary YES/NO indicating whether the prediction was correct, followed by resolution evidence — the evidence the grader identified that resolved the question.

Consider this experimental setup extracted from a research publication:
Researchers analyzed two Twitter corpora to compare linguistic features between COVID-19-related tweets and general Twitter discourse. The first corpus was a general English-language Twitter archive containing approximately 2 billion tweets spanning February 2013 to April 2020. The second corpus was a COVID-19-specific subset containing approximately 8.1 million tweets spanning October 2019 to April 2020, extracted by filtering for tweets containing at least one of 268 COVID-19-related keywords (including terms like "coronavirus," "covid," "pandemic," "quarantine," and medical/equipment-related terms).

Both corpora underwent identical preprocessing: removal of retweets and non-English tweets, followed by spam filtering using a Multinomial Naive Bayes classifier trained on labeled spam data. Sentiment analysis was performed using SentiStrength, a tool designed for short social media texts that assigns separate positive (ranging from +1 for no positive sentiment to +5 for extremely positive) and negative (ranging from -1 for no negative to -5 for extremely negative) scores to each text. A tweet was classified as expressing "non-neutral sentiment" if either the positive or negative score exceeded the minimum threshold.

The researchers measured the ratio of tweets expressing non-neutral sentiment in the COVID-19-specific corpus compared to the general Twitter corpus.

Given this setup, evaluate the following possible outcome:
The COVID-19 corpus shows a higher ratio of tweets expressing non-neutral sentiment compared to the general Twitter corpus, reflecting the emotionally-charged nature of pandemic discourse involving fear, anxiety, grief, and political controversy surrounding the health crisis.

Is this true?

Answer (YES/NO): YES